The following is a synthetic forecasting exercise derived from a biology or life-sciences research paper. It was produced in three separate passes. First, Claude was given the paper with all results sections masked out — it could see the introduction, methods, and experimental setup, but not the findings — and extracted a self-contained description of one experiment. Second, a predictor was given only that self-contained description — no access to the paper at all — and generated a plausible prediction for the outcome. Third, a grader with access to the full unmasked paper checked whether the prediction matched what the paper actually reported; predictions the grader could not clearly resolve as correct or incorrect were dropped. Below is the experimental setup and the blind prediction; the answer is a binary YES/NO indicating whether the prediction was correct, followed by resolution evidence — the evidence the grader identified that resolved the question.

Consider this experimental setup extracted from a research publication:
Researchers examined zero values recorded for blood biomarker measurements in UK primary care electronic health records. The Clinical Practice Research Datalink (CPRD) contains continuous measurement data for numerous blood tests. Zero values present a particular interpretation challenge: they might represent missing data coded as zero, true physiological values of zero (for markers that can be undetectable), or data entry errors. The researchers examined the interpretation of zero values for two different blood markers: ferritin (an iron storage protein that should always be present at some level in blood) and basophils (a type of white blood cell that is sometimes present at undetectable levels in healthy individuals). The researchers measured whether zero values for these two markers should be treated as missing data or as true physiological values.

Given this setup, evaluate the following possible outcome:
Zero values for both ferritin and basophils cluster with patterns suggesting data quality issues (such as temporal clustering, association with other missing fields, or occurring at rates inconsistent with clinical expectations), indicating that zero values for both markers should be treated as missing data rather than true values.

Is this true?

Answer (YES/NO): NO